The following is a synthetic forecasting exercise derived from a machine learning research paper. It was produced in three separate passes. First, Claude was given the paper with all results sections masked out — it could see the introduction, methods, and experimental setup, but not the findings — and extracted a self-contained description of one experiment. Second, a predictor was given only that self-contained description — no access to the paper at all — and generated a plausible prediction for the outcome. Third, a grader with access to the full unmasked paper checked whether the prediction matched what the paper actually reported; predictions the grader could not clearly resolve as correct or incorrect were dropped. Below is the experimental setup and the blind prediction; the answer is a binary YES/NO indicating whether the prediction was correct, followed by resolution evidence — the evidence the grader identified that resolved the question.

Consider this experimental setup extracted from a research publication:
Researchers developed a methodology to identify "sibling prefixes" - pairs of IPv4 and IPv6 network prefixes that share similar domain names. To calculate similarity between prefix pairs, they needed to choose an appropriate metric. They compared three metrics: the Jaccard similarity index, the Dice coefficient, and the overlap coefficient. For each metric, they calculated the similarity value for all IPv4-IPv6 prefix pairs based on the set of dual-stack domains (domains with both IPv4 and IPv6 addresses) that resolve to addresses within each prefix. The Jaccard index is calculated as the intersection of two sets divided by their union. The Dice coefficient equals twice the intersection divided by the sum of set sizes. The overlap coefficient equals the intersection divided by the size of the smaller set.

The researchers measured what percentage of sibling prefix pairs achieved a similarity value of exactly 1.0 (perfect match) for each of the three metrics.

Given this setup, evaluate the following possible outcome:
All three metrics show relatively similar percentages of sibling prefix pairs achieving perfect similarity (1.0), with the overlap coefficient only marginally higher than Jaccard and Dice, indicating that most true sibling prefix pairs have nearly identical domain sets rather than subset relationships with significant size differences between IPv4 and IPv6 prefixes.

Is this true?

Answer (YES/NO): NO